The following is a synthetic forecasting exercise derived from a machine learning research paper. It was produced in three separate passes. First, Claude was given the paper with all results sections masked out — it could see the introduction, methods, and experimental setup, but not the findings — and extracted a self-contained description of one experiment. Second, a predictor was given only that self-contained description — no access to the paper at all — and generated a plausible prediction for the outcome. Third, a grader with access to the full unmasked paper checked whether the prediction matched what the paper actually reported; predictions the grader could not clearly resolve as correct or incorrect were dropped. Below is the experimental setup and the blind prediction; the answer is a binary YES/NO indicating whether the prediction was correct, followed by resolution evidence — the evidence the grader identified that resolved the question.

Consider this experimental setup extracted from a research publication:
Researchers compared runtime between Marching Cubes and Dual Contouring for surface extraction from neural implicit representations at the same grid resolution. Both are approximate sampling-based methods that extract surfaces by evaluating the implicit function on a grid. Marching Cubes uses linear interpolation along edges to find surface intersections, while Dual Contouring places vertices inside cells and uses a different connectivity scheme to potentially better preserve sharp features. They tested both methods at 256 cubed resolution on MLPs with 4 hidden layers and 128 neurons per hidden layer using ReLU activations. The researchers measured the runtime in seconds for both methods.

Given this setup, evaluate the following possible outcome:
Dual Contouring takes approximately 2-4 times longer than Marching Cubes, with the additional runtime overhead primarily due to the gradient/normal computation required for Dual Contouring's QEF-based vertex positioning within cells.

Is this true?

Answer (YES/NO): NO